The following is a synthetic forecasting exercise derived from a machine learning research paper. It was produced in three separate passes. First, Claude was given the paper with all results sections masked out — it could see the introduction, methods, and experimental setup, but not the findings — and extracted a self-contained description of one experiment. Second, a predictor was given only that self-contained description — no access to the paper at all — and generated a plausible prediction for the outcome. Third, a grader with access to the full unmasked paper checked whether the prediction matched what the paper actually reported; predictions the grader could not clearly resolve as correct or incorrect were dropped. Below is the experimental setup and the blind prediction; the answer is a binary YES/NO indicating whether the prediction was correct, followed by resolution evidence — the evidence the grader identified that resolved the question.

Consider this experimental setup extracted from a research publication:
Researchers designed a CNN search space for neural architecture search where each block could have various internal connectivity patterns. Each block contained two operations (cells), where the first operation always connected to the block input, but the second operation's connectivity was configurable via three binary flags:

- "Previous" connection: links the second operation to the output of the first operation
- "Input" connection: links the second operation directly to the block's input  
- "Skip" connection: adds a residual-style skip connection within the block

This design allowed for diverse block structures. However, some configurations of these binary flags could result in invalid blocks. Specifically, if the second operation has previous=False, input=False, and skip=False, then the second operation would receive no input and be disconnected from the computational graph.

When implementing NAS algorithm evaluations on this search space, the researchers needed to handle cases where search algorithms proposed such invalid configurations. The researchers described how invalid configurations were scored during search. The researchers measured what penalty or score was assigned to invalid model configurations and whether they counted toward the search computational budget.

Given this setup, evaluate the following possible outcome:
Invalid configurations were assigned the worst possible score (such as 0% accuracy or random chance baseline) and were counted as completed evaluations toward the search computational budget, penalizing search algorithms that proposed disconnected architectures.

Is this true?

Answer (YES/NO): NO